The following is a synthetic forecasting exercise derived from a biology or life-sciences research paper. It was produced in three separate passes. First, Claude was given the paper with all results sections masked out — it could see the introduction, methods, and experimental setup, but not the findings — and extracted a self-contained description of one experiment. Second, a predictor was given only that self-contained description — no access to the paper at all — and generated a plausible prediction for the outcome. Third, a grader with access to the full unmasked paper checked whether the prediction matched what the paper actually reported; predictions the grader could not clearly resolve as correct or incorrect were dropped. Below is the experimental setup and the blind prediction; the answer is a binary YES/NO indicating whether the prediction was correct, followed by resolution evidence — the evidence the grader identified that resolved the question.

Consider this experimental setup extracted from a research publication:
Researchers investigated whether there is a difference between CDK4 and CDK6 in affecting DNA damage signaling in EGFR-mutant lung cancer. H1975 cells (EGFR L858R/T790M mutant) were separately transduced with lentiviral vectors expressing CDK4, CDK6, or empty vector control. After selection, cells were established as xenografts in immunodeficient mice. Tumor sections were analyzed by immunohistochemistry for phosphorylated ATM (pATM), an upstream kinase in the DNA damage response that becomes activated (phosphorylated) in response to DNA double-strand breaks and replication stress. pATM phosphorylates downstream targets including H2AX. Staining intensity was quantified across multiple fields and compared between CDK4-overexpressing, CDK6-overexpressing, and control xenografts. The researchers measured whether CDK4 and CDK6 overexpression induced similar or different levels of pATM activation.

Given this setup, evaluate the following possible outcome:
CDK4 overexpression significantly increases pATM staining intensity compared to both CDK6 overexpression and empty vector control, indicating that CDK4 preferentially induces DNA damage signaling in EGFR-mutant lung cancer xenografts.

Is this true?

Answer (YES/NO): NO